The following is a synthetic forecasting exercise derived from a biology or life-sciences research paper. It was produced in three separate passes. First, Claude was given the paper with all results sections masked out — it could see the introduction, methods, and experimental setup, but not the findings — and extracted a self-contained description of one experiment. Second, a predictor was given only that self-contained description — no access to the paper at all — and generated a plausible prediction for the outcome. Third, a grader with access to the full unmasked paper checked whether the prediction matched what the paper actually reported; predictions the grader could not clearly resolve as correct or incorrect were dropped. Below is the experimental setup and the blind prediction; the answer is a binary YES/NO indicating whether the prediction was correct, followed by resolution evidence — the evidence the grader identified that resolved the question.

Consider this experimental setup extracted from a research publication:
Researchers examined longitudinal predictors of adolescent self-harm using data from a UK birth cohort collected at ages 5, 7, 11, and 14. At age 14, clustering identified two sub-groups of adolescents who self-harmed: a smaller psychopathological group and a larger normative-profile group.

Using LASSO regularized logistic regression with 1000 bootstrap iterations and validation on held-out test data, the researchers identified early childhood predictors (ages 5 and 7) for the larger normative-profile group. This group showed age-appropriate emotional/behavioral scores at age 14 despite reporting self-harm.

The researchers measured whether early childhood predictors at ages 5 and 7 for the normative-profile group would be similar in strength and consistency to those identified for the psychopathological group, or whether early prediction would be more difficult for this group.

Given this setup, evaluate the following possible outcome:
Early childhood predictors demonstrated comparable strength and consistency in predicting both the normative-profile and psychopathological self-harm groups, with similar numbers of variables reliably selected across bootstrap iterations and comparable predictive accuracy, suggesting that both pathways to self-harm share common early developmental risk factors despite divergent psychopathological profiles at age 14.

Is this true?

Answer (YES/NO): NO